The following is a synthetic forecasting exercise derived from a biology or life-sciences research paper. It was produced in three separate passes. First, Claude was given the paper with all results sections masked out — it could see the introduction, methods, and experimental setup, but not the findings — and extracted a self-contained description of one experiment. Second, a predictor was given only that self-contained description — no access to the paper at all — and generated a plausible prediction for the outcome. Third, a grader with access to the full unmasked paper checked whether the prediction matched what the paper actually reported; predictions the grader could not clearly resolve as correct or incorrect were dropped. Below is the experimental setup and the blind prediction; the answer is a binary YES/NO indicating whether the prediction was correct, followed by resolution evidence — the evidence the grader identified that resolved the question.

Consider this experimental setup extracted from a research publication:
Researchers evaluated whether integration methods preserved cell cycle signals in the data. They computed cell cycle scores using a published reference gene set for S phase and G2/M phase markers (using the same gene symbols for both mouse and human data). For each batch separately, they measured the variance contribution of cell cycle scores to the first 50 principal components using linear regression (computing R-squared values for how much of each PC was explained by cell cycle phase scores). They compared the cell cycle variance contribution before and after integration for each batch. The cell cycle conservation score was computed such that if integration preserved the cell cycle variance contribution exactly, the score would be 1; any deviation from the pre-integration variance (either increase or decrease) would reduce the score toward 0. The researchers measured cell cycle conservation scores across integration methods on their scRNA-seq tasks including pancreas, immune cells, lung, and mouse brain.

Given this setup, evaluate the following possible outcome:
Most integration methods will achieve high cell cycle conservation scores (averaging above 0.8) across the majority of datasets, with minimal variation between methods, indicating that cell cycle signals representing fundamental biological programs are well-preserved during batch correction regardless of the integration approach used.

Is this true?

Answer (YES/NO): NO